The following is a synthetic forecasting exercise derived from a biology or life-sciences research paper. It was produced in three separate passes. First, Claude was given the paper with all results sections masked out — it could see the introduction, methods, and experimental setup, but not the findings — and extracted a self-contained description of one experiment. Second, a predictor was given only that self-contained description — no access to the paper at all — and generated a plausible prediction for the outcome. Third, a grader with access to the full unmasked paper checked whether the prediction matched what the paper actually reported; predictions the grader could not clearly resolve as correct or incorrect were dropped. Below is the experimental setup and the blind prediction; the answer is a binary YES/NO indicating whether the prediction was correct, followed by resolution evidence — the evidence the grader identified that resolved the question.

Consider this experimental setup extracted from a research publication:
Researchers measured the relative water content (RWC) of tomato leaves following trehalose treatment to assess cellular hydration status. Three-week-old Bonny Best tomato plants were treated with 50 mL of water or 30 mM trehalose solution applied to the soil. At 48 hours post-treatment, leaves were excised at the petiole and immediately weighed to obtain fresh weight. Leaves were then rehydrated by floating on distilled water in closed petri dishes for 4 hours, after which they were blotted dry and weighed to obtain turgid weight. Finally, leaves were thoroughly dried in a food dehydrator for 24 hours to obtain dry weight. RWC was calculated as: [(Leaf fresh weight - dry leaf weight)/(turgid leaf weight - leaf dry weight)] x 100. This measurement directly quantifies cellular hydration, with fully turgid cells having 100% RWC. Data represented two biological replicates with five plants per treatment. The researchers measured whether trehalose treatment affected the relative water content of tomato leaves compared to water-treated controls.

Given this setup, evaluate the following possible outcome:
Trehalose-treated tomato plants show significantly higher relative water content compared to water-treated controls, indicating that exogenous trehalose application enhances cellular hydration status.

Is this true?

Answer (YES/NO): NO